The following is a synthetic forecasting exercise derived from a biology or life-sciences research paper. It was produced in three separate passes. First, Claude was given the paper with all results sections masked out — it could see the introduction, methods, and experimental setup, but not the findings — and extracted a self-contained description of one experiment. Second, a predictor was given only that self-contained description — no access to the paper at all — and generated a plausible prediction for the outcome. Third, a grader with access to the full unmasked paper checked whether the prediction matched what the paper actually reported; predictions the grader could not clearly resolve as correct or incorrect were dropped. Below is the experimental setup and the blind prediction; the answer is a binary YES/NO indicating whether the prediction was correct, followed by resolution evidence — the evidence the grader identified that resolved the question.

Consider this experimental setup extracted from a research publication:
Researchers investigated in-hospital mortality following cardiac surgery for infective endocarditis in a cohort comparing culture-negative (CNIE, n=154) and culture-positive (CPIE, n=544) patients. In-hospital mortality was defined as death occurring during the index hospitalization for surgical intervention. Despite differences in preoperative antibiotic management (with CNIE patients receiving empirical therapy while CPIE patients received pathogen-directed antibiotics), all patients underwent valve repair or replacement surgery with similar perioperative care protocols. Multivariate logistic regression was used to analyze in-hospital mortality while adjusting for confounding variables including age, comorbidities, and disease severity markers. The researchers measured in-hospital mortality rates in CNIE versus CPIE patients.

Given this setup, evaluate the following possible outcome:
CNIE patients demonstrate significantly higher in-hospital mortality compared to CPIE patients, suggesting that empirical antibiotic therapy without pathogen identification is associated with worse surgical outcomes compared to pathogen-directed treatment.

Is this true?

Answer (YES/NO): NO